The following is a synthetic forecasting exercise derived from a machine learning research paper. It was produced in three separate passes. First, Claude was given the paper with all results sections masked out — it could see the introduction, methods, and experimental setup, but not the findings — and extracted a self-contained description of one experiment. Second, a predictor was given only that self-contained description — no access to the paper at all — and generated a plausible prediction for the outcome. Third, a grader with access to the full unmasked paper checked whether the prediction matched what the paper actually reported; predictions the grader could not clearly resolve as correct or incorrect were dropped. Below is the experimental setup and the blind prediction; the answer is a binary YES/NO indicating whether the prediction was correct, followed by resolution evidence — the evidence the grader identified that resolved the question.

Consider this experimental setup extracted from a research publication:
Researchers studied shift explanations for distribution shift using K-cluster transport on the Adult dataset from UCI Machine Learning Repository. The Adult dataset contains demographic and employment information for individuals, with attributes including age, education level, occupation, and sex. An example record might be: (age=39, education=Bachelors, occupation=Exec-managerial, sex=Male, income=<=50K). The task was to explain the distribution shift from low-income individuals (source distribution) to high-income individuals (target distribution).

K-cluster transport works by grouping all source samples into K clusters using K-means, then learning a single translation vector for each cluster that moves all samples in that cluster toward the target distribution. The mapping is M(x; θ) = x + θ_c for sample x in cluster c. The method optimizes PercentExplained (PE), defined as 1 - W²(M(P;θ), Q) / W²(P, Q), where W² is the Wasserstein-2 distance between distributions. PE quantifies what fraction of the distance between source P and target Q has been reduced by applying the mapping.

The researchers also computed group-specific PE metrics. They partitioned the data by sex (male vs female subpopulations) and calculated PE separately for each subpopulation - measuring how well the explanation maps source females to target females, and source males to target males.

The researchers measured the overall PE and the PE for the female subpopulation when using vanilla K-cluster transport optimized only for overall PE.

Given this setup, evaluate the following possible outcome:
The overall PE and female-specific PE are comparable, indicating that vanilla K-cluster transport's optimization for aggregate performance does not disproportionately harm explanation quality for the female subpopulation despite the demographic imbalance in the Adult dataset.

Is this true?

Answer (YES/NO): NO